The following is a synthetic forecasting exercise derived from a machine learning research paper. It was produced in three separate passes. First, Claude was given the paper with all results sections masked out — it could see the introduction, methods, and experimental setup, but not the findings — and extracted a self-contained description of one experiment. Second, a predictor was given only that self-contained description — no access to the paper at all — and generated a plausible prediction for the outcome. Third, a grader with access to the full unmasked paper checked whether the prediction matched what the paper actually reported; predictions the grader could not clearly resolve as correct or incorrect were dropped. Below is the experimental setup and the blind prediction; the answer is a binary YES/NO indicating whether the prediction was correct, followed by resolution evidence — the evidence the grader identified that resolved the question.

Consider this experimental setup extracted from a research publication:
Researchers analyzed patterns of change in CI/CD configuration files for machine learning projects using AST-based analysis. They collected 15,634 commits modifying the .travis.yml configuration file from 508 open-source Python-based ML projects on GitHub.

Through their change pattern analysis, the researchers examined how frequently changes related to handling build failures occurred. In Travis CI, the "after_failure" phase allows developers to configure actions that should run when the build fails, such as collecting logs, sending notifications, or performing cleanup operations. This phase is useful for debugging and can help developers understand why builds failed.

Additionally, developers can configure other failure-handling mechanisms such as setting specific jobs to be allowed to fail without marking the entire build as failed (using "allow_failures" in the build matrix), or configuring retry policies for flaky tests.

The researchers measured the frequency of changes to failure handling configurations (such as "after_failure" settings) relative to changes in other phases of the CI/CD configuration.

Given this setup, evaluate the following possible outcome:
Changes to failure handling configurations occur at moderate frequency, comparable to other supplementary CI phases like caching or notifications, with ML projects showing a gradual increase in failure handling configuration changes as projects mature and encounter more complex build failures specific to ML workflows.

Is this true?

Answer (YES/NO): NO